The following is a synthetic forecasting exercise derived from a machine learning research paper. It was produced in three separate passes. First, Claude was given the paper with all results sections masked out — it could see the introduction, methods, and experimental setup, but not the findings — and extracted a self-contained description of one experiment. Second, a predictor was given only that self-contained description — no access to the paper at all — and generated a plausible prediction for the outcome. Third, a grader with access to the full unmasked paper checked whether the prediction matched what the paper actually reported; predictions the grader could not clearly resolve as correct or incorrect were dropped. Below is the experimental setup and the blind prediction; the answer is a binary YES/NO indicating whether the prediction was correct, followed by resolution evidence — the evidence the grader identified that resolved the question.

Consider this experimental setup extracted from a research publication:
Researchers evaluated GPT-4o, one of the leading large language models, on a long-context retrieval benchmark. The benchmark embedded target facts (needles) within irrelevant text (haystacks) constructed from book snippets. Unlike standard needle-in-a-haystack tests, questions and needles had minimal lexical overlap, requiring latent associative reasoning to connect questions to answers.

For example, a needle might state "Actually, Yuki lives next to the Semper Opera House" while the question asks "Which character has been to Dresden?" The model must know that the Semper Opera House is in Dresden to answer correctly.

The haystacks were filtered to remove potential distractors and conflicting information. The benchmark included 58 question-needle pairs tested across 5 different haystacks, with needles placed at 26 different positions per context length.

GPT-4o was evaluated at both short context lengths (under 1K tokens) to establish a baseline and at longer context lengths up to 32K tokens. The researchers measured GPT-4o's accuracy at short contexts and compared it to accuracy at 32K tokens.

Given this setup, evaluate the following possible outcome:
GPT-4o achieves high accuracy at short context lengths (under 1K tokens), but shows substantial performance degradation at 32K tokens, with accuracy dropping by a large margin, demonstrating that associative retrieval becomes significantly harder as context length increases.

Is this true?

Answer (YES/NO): YES